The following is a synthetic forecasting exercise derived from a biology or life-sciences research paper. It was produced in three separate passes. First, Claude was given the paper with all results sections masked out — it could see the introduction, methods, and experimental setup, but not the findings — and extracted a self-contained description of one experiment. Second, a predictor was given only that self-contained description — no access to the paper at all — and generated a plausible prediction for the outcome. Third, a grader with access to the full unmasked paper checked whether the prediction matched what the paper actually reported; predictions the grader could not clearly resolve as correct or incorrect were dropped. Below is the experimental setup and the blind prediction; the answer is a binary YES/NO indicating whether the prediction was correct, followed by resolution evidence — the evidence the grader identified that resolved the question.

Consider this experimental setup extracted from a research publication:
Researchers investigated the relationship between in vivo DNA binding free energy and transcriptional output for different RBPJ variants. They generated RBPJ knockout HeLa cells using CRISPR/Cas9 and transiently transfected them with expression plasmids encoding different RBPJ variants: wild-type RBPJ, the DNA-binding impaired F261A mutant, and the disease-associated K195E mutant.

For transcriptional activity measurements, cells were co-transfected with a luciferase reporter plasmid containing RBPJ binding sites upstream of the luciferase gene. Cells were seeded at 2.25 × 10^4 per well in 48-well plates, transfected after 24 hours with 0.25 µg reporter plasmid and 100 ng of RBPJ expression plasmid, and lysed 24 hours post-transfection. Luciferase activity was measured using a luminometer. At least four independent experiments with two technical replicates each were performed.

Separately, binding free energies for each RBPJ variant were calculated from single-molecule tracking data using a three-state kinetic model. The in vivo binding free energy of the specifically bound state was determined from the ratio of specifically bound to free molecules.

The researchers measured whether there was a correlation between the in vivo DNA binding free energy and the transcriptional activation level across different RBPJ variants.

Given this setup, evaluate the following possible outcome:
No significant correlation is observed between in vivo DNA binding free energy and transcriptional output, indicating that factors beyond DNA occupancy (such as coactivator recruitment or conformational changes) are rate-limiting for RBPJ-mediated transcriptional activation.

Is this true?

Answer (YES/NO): NO